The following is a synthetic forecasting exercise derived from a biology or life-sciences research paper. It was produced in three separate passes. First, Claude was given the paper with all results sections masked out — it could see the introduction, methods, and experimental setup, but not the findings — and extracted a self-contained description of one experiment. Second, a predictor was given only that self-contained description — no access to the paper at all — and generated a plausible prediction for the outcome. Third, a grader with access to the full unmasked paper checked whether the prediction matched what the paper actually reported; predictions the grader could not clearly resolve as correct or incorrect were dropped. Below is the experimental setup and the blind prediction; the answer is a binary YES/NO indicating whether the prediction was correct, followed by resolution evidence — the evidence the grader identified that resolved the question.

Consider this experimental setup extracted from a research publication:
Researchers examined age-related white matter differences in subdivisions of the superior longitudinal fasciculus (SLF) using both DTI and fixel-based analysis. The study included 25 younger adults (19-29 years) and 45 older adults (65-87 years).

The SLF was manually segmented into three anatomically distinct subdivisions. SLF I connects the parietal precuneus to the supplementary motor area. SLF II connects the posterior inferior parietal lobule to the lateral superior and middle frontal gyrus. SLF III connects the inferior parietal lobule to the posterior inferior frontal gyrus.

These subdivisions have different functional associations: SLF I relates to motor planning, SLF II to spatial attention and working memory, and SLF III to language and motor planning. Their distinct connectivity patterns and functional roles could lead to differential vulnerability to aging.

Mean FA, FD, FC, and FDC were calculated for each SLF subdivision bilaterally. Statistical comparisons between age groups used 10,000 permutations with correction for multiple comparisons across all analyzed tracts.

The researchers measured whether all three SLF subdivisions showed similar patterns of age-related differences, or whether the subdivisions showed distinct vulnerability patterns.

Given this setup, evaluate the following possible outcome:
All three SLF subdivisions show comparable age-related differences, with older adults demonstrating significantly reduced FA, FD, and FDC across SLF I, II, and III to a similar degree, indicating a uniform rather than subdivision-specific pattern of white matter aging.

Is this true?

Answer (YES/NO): NO